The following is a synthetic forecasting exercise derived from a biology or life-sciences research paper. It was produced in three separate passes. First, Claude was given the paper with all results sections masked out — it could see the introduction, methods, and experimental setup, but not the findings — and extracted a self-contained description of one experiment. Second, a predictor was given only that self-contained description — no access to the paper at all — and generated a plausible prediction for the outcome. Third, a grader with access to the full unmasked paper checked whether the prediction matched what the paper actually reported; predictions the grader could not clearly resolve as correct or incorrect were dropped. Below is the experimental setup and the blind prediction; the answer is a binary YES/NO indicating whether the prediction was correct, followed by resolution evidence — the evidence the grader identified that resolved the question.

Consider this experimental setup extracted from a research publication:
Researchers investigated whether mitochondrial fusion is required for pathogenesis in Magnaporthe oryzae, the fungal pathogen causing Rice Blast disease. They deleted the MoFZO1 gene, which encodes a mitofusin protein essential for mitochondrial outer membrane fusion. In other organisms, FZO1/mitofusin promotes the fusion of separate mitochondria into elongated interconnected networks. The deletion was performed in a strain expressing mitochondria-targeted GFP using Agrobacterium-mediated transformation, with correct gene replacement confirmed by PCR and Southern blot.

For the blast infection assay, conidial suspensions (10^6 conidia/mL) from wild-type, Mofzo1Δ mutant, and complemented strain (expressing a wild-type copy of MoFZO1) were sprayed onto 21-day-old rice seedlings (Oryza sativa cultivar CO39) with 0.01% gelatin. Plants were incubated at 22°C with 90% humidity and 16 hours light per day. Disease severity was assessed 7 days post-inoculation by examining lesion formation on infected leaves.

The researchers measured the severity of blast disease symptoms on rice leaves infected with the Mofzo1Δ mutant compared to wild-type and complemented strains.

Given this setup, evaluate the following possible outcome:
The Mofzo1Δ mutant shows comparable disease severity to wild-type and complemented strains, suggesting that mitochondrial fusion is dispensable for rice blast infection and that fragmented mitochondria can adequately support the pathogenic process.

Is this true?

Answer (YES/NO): NO